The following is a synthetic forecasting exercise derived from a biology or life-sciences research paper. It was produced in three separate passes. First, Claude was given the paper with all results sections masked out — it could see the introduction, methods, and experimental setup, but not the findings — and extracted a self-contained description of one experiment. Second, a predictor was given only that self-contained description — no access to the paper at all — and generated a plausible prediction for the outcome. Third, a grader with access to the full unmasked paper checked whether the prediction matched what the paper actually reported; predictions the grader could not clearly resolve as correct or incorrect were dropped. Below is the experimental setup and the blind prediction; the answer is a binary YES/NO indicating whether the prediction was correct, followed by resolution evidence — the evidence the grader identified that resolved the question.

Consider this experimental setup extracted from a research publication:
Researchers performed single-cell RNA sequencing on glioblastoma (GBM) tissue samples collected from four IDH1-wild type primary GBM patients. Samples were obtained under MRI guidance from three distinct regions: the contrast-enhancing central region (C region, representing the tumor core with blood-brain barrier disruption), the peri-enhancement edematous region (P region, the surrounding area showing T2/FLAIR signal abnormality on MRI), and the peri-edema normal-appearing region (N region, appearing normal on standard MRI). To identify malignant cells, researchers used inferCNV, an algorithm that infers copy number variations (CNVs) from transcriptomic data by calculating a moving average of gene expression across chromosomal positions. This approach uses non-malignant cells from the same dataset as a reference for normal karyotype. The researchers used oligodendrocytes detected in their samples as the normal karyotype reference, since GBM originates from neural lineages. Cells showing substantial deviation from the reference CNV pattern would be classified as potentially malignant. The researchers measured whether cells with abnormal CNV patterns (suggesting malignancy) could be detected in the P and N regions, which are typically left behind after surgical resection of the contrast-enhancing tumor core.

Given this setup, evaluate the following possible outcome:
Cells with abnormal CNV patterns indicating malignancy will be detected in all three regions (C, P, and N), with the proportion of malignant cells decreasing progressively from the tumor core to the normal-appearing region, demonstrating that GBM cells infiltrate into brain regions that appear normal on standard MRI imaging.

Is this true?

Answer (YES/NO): NO